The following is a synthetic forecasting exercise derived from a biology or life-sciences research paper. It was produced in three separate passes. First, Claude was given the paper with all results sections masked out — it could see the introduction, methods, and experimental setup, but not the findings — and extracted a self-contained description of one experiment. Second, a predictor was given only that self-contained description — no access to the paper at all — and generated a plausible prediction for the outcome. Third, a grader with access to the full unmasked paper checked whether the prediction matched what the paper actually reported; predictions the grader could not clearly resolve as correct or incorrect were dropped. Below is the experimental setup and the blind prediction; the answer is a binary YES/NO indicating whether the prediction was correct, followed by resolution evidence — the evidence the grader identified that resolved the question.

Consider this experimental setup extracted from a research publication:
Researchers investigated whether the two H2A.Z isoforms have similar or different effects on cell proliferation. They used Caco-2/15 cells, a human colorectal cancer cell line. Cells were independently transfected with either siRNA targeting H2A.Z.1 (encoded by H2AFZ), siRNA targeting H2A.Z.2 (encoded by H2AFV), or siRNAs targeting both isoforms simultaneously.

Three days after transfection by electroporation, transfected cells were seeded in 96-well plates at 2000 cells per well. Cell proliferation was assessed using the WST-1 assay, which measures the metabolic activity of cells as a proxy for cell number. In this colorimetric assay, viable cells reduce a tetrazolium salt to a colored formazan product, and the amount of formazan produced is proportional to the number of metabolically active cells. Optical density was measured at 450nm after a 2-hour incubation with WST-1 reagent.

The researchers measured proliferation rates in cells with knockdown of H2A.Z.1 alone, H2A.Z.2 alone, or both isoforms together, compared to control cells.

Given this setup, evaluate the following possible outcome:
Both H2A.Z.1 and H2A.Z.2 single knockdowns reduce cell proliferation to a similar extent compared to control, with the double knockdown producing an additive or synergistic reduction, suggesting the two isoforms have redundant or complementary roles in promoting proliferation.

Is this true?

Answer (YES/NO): NO